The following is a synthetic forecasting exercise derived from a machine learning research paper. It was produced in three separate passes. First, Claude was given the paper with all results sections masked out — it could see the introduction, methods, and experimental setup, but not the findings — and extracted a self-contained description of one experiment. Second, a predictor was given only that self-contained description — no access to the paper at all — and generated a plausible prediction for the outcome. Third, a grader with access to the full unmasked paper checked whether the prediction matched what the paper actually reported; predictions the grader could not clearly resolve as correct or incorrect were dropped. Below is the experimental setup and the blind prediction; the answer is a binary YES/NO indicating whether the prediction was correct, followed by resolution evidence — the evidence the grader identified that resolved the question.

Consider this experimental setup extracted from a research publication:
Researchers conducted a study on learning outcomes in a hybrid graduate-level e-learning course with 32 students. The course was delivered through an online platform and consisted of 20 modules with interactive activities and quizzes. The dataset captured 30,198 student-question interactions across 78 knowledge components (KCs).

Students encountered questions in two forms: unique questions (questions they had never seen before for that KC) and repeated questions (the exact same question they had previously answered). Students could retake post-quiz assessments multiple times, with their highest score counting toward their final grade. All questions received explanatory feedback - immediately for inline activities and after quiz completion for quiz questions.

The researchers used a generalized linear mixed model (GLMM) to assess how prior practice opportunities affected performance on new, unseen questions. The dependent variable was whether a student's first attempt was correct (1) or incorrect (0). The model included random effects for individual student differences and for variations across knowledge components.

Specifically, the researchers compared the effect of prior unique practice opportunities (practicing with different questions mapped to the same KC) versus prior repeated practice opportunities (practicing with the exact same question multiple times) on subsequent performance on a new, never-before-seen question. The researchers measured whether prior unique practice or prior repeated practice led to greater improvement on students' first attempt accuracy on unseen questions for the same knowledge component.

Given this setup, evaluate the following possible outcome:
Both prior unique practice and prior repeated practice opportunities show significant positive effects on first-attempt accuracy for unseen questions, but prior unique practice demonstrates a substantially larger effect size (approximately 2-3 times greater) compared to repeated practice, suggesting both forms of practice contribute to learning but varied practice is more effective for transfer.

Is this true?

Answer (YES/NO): NO